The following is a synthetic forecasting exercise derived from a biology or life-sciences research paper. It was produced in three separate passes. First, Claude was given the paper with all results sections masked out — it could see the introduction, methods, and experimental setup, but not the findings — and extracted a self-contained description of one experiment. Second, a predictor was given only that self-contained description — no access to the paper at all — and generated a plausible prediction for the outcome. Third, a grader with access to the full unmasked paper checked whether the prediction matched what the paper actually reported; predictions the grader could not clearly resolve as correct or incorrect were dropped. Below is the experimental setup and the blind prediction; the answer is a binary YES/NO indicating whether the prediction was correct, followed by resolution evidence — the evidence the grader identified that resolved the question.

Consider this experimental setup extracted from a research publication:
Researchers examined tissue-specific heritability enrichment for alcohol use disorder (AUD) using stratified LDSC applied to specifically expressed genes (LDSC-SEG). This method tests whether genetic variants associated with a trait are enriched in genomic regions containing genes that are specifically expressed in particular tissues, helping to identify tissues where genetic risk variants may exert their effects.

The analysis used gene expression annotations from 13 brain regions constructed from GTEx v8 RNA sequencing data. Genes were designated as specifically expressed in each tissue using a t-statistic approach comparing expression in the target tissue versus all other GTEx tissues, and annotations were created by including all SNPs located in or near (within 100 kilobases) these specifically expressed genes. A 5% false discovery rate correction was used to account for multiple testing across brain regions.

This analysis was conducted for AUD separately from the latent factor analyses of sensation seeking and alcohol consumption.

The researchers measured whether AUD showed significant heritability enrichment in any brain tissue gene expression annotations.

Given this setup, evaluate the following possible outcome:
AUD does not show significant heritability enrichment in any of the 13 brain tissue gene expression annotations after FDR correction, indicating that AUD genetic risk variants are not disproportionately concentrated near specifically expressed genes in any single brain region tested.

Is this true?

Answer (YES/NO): NO